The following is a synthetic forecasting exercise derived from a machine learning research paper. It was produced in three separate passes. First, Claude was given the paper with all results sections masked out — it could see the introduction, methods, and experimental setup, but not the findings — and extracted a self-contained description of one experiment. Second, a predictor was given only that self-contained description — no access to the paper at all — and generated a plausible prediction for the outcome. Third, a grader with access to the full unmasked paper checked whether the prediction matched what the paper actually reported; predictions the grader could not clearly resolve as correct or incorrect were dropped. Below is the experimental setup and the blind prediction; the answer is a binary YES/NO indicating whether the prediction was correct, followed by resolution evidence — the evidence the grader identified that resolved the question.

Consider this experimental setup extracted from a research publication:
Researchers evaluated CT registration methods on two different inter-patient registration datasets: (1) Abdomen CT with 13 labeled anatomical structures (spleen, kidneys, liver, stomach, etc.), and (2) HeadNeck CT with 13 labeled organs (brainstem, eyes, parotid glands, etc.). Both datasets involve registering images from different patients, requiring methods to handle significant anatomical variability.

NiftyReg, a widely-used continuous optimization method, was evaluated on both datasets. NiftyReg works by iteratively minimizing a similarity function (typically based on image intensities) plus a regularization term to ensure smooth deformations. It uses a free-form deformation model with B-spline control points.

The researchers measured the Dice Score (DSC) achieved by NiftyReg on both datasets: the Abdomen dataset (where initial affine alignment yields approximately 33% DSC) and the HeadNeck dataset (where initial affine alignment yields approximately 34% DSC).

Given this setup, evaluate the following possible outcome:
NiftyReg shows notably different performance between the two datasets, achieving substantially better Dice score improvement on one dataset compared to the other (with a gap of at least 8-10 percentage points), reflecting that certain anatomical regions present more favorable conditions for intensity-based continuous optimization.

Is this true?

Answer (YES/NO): YES